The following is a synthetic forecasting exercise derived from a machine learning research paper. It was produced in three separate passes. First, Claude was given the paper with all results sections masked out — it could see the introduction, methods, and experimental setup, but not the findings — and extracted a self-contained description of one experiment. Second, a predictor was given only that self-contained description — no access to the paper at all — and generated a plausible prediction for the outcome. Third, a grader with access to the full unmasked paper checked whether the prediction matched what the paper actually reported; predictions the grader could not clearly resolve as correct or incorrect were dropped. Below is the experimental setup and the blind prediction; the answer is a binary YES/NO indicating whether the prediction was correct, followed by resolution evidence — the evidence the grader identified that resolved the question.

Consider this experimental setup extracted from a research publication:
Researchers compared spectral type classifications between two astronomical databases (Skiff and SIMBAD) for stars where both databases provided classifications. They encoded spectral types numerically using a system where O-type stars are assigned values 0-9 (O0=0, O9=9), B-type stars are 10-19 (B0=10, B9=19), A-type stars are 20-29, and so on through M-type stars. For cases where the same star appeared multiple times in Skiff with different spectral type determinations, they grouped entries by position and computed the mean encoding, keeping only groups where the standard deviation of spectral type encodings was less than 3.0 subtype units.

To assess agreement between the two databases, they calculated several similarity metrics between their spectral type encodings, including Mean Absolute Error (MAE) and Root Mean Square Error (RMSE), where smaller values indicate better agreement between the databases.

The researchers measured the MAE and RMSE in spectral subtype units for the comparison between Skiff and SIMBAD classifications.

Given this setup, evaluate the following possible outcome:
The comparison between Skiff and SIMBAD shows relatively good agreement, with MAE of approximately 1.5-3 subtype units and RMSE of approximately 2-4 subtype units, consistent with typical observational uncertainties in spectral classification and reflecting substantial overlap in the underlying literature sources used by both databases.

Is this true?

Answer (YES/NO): NO